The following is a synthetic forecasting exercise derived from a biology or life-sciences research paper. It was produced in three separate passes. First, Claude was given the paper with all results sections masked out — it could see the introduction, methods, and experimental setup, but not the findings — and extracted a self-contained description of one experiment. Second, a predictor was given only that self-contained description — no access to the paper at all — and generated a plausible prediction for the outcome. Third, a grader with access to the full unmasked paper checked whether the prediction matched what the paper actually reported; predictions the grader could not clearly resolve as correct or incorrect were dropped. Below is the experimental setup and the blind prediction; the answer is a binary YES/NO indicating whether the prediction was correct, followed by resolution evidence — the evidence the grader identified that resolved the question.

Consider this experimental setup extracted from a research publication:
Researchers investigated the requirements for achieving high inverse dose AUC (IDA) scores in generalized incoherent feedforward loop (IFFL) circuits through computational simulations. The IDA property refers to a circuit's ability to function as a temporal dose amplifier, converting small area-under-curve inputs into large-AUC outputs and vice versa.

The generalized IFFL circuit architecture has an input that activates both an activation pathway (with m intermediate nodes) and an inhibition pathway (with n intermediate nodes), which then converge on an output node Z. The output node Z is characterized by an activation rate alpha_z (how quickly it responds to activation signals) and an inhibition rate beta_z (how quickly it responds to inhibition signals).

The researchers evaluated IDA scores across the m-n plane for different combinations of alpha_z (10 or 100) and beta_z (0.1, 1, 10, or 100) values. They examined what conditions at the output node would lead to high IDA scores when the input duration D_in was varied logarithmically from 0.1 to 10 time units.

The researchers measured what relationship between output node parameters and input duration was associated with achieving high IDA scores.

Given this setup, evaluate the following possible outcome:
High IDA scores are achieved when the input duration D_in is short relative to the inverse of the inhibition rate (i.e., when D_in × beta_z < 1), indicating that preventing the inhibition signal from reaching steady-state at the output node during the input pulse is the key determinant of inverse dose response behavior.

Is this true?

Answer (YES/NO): NO